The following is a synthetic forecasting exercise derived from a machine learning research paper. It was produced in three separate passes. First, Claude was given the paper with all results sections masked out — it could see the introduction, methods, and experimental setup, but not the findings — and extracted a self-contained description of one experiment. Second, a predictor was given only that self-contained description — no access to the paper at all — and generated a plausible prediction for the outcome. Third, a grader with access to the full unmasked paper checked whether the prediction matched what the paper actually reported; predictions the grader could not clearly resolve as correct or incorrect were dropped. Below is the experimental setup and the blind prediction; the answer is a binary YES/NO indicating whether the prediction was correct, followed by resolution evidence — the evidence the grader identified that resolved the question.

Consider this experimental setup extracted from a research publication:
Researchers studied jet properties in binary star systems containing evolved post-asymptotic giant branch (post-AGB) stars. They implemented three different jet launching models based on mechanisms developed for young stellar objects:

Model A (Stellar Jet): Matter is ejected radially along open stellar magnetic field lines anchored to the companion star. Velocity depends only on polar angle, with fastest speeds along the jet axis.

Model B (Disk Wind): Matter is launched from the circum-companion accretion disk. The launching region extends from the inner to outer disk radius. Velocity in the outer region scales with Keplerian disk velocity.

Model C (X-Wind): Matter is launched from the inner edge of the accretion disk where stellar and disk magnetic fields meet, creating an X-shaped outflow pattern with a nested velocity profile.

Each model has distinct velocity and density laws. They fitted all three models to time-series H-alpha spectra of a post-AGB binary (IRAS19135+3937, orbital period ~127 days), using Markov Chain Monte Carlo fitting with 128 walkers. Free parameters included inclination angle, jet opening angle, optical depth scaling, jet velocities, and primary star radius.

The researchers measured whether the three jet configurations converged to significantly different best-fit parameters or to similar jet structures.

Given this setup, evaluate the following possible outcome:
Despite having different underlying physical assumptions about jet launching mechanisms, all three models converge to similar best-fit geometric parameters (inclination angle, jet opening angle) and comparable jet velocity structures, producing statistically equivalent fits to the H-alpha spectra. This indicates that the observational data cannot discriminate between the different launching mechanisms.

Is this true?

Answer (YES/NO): YES